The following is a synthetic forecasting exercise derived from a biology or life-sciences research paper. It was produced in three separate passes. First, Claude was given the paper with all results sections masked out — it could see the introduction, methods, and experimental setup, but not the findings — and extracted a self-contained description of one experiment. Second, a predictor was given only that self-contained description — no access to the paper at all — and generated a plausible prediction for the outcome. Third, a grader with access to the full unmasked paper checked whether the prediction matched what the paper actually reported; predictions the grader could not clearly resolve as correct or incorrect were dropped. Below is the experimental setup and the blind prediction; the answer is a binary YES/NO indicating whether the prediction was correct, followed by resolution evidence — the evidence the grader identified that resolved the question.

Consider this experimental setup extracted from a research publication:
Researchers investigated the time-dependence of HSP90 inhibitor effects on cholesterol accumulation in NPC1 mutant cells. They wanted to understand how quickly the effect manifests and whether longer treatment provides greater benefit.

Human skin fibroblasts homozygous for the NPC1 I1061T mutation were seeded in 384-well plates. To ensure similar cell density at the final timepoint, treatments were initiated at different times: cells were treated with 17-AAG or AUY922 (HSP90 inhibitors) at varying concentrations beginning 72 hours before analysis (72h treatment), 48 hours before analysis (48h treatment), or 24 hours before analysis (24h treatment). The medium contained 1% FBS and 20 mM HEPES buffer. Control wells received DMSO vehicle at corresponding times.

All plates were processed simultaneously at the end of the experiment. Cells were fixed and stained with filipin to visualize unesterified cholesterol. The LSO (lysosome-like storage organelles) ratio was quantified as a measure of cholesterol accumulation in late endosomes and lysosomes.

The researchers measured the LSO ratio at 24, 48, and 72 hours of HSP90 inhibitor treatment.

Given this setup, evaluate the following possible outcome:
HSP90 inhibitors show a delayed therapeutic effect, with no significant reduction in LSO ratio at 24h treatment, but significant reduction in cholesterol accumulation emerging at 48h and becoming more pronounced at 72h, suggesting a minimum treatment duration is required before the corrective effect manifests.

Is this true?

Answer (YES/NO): NO